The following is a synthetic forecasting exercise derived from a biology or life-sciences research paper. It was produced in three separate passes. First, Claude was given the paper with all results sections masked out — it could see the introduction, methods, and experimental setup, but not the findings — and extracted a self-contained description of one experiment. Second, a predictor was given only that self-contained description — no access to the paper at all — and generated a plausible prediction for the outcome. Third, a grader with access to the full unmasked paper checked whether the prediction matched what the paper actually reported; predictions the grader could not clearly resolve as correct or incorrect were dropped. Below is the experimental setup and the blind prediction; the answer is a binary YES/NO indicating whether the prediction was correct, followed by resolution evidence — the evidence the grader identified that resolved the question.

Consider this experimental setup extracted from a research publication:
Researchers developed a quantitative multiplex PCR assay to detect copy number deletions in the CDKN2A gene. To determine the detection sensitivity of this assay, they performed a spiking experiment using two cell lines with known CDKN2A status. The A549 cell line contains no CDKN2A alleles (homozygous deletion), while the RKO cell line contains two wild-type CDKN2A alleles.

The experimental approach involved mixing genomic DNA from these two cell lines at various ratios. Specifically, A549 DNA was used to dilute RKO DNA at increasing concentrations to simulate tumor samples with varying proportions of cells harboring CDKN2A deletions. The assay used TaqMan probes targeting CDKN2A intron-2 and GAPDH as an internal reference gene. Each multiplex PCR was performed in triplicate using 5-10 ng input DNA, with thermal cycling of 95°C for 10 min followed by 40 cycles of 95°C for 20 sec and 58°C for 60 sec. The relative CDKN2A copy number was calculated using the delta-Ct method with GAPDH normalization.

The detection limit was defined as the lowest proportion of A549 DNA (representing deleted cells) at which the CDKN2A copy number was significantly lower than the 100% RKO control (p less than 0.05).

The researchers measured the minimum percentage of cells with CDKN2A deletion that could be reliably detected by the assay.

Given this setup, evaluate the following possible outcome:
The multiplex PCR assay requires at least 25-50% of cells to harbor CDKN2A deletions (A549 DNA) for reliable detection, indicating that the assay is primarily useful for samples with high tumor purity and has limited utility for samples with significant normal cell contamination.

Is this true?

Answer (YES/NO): NO